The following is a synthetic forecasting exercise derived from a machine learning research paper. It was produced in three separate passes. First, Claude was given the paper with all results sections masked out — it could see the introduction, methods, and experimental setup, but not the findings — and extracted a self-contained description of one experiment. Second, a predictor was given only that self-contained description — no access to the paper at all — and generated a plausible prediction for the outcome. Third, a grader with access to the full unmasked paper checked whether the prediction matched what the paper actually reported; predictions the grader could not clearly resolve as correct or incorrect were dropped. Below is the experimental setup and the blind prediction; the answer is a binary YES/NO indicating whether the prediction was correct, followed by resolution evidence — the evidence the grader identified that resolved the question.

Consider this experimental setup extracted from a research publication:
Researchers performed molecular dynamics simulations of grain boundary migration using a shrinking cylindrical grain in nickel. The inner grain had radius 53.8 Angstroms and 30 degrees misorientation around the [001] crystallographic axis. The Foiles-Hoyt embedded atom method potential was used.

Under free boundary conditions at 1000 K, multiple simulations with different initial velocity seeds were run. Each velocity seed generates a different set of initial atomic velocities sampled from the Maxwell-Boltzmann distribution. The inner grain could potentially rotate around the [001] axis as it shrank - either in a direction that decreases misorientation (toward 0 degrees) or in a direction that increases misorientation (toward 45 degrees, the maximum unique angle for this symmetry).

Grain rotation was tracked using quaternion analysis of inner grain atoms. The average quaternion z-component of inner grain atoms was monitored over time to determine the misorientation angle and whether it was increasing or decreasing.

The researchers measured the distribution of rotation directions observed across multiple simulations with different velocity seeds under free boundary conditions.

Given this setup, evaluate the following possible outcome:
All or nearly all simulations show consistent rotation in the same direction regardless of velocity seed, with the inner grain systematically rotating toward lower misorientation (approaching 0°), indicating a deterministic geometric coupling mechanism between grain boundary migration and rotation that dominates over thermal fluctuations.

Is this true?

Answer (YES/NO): NO